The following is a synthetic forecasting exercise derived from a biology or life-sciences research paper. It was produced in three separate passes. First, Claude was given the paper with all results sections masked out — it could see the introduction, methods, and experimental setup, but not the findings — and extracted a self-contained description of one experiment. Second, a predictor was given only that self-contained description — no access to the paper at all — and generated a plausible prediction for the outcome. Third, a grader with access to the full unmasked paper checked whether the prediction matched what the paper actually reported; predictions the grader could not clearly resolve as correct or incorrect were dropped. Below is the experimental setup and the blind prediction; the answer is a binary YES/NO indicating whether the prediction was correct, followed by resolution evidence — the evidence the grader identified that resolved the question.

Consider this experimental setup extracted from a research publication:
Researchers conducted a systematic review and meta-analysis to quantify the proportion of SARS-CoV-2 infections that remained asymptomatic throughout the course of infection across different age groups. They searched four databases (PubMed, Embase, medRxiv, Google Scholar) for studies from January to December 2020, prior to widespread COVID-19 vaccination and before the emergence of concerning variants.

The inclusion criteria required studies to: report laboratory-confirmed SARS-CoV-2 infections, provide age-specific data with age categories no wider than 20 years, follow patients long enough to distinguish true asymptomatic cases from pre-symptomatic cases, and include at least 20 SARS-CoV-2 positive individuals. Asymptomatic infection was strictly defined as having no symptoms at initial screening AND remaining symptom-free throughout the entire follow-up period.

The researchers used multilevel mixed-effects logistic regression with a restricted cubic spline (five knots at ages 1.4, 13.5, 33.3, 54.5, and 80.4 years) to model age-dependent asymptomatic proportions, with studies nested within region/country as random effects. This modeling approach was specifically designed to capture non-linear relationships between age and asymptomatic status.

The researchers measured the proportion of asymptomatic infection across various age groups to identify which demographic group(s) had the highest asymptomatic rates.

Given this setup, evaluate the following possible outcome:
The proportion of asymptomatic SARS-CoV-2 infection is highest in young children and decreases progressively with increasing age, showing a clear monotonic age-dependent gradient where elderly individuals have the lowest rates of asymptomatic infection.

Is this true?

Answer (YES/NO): NO